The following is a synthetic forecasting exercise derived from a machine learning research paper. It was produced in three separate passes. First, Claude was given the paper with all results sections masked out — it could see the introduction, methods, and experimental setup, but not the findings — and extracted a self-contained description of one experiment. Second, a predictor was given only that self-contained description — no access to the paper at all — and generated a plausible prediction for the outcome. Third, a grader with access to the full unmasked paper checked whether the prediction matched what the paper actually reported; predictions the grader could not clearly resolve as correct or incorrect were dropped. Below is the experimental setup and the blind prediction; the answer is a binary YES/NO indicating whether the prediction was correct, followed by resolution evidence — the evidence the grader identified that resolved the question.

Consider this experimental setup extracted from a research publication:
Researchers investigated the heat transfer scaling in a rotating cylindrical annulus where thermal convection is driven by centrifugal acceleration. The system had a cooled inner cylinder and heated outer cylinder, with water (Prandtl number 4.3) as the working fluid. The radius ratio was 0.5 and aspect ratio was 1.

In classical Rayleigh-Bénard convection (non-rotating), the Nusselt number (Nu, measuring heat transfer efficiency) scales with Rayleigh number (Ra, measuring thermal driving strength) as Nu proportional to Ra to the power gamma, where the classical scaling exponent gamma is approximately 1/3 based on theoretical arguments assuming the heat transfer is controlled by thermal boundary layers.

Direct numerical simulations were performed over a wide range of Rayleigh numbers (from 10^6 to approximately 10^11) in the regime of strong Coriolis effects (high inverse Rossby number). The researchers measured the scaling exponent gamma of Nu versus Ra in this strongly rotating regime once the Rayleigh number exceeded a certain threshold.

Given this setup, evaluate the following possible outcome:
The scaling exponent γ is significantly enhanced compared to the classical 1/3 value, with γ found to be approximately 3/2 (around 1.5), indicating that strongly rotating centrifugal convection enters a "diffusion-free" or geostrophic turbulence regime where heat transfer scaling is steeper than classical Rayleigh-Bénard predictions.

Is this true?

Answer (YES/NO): NO